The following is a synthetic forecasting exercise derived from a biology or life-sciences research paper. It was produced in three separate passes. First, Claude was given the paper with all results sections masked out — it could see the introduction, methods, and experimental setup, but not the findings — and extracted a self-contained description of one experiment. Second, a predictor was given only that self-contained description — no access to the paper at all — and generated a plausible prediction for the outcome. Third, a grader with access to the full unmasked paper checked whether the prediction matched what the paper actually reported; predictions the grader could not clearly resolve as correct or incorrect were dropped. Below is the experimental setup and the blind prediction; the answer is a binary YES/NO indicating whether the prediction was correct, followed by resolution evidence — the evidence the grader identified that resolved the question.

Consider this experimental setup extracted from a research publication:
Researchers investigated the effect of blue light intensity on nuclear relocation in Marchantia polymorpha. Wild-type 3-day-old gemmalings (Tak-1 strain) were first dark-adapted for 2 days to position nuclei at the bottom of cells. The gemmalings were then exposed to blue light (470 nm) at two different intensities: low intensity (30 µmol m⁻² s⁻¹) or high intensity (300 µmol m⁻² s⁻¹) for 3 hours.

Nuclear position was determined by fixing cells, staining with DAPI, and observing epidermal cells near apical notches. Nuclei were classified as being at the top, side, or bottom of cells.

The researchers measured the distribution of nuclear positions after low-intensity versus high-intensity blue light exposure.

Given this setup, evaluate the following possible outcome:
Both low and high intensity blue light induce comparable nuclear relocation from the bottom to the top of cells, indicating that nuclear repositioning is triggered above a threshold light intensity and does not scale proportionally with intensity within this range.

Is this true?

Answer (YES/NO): NO